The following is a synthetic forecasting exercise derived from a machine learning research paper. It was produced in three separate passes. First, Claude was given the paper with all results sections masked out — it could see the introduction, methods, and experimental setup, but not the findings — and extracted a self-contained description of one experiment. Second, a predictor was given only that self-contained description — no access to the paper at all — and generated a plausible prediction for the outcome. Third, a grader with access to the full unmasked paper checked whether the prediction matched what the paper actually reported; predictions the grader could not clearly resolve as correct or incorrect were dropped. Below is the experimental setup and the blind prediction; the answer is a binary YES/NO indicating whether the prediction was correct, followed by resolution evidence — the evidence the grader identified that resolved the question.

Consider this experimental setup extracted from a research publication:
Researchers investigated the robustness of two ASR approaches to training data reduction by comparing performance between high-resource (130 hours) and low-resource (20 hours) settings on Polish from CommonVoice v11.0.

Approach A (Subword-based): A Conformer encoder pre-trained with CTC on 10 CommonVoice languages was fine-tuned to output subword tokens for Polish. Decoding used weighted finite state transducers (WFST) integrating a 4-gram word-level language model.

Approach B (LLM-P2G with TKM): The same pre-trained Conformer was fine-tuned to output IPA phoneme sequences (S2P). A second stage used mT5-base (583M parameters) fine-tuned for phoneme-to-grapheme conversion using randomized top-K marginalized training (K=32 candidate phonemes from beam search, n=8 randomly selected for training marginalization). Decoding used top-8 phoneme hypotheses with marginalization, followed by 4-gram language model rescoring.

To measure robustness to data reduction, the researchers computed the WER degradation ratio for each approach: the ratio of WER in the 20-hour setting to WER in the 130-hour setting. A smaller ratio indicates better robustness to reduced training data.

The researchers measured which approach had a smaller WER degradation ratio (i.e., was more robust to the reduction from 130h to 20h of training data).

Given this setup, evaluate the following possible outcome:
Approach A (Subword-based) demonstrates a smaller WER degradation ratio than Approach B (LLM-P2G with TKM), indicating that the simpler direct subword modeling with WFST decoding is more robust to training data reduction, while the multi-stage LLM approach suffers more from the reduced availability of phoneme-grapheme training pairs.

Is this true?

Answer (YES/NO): YES